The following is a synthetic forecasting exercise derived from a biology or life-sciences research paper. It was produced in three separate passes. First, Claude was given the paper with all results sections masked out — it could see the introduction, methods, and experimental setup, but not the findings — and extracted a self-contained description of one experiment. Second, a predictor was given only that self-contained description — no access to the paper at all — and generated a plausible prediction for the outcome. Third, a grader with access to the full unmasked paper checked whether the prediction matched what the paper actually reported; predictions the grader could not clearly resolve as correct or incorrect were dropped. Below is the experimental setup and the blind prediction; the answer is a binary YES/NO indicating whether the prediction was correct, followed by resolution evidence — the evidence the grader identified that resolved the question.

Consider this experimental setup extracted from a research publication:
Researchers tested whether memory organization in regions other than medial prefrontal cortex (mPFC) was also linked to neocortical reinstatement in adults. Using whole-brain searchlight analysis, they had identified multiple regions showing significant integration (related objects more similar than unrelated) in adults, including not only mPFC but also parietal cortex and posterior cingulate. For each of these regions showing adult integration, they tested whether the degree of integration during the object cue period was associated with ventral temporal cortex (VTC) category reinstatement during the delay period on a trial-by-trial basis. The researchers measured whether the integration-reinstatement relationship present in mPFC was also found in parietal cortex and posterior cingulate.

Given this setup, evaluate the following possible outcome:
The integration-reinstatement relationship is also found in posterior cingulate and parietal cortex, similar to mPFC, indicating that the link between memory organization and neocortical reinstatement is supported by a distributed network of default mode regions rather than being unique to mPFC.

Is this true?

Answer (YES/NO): NO